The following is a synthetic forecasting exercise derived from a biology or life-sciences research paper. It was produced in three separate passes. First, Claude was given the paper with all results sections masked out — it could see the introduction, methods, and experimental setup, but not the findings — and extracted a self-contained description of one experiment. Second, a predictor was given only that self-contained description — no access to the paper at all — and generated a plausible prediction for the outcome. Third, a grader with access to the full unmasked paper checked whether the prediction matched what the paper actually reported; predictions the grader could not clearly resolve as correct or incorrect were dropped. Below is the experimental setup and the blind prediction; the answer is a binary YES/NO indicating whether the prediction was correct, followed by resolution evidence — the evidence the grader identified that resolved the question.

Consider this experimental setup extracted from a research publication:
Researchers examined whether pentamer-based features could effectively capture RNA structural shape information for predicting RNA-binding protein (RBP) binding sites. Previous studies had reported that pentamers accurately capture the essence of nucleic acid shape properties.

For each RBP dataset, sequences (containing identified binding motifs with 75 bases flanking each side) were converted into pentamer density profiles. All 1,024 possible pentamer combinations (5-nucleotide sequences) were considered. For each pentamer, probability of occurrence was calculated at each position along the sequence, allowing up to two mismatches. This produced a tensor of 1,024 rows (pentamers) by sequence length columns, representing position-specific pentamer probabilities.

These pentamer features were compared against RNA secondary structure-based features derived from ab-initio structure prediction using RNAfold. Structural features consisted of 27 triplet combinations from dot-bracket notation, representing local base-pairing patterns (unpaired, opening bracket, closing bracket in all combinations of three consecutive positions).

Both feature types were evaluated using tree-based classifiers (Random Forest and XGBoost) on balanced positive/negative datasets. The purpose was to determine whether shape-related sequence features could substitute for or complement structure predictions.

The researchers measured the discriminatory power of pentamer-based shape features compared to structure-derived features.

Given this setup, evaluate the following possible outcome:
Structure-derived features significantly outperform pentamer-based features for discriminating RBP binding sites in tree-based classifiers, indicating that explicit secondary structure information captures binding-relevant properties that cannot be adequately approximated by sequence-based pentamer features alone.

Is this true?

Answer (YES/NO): NO